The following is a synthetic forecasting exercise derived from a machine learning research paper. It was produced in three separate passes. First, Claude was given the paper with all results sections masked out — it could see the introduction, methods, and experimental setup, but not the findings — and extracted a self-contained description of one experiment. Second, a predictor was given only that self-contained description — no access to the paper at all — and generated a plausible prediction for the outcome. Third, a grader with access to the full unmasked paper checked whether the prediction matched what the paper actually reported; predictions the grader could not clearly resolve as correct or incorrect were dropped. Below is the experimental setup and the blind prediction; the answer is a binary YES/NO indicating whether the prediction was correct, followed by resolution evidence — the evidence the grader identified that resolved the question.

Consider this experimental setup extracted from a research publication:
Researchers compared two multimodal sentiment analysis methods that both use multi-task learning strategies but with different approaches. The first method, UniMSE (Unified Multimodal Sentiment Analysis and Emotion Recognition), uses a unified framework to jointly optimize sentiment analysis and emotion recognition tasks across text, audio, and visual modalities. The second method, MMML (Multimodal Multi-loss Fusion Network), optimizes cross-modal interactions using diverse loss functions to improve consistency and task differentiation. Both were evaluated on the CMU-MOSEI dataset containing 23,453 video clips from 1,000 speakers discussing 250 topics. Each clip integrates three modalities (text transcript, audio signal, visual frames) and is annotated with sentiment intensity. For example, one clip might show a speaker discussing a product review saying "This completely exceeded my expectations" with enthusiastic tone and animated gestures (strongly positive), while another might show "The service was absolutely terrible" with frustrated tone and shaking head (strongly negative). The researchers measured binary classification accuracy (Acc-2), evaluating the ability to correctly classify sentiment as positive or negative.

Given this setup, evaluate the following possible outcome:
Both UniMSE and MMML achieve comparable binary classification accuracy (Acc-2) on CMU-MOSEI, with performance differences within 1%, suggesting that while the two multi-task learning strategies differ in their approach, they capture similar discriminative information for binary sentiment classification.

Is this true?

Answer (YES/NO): YES